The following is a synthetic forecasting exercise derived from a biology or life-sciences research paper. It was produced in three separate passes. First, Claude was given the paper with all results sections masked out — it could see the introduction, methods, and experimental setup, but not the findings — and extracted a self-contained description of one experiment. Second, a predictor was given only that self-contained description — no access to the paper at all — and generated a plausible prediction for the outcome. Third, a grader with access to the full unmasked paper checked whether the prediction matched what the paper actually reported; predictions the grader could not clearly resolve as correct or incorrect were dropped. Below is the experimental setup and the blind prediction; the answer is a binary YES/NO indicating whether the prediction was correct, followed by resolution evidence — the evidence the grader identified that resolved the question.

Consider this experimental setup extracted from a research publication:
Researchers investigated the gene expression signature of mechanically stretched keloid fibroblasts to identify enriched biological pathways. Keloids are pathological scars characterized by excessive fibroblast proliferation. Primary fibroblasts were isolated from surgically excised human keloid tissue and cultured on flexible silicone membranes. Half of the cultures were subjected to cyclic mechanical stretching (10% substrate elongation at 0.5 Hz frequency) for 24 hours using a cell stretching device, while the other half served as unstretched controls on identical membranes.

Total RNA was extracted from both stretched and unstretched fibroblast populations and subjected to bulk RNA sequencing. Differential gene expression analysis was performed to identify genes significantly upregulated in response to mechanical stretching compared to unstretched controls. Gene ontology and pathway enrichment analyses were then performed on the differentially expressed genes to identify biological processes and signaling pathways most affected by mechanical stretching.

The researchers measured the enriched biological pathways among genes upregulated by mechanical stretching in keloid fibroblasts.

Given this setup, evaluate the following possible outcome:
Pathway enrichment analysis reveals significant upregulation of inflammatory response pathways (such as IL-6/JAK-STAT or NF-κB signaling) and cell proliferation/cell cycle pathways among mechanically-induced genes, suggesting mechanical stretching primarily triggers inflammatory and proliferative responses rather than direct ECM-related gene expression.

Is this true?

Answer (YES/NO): NO